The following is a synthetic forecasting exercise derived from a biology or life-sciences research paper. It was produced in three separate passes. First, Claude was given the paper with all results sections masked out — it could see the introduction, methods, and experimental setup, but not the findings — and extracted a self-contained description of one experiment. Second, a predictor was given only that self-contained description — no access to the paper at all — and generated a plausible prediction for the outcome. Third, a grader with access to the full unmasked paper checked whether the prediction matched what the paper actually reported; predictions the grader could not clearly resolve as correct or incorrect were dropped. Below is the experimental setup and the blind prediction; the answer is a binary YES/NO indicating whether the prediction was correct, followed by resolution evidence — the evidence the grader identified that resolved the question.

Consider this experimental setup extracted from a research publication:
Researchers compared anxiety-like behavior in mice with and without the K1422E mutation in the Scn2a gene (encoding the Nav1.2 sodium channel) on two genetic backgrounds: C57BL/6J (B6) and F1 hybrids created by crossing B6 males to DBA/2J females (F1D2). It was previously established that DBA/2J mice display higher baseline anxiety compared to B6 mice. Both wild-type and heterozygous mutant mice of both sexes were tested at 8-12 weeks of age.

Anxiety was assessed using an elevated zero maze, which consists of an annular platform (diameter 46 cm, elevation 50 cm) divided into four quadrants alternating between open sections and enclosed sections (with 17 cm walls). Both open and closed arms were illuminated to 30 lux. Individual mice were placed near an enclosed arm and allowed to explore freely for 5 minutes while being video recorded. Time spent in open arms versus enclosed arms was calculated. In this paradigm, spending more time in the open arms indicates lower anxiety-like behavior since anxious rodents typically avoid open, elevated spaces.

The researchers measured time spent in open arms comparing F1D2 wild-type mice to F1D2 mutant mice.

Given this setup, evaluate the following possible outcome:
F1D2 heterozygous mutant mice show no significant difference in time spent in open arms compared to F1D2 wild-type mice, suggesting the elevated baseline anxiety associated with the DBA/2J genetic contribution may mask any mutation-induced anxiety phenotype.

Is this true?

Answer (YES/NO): NO